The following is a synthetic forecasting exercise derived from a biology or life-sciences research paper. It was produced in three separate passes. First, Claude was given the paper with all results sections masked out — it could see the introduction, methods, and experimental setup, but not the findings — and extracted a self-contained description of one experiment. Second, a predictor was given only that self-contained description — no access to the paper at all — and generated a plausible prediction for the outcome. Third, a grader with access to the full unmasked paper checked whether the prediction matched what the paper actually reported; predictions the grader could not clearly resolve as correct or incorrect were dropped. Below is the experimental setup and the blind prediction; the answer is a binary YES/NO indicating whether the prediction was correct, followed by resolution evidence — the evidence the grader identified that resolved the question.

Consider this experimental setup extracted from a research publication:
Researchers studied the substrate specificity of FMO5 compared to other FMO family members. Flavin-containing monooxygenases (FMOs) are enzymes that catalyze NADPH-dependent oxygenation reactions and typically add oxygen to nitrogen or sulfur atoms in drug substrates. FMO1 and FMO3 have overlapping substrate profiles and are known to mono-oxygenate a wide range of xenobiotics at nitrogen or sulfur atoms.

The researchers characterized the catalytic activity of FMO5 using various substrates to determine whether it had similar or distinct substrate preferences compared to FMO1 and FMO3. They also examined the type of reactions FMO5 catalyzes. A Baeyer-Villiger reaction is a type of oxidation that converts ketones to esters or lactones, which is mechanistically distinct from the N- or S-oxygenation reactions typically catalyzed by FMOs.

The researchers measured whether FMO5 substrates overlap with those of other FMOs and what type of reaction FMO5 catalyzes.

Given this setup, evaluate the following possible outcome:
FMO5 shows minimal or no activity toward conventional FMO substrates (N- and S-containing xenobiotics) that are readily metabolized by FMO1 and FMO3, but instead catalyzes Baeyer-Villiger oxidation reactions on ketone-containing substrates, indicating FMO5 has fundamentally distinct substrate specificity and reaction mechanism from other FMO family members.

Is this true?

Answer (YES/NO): YES